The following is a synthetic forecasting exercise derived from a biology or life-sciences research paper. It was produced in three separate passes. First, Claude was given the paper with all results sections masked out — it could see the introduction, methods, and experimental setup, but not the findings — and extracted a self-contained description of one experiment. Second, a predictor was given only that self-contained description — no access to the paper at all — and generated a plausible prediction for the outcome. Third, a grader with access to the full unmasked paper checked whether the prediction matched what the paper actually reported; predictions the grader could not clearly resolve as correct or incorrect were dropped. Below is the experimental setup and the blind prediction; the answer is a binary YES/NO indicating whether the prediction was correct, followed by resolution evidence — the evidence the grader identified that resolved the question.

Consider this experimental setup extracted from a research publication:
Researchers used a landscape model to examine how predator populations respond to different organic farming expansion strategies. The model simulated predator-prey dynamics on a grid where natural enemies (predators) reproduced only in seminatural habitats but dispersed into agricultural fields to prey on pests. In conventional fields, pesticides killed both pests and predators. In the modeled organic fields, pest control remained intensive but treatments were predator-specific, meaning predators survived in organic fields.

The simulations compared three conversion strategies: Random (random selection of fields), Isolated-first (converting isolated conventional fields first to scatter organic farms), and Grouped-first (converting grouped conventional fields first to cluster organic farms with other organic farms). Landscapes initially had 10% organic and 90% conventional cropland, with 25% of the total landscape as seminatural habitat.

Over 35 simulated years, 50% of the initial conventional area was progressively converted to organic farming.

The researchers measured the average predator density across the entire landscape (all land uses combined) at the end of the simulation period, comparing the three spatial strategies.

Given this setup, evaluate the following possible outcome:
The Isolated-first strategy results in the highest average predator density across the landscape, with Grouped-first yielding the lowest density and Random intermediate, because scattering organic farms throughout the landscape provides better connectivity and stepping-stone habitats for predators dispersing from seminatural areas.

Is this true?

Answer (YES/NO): NO